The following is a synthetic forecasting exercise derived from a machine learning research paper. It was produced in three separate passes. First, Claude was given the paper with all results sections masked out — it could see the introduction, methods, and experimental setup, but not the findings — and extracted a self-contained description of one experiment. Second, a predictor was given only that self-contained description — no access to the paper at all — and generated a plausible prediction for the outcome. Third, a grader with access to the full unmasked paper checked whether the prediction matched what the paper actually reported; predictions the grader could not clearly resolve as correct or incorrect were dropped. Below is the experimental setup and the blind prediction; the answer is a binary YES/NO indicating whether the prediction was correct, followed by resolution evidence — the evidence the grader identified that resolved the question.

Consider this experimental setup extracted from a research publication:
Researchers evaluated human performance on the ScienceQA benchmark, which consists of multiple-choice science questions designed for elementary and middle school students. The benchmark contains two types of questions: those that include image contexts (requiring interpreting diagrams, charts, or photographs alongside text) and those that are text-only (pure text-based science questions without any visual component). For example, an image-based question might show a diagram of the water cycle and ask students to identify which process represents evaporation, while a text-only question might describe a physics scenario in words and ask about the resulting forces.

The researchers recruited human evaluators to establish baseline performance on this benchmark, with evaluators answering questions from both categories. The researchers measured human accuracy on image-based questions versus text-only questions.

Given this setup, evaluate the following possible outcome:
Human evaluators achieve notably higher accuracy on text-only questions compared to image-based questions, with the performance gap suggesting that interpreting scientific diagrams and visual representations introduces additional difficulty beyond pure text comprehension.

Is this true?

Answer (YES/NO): NO